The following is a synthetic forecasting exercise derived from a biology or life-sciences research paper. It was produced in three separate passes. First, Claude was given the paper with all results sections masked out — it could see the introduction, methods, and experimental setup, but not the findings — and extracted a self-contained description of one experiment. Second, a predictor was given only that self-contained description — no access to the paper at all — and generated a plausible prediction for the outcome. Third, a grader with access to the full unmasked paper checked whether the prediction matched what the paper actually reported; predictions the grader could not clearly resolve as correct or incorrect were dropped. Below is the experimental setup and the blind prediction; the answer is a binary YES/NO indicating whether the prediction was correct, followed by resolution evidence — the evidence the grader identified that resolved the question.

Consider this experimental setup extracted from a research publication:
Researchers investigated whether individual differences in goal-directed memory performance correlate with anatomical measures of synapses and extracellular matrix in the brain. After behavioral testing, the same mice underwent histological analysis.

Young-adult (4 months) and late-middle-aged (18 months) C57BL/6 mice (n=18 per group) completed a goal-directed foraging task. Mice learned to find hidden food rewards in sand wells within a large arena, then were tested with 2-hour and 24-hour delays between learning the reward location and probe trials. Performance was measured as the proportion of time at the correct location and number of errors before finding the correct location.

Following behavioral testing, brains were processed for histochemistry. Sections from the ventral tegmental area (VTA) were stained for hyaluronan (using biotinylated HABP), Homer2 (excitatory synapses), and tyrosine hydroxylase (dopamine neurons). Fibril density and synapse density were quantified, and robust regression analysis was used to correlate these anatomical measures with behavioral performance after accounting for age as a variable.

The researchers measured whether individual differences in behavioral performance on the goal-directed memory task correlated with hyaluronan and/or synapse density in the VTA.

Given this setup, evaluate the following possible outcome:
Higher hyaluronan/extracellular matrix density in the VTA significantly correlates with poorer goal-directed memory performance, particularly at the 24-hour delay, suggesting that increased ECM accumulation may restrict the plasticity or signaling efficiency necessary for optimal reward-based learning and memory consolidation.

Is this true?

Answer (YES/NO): YES